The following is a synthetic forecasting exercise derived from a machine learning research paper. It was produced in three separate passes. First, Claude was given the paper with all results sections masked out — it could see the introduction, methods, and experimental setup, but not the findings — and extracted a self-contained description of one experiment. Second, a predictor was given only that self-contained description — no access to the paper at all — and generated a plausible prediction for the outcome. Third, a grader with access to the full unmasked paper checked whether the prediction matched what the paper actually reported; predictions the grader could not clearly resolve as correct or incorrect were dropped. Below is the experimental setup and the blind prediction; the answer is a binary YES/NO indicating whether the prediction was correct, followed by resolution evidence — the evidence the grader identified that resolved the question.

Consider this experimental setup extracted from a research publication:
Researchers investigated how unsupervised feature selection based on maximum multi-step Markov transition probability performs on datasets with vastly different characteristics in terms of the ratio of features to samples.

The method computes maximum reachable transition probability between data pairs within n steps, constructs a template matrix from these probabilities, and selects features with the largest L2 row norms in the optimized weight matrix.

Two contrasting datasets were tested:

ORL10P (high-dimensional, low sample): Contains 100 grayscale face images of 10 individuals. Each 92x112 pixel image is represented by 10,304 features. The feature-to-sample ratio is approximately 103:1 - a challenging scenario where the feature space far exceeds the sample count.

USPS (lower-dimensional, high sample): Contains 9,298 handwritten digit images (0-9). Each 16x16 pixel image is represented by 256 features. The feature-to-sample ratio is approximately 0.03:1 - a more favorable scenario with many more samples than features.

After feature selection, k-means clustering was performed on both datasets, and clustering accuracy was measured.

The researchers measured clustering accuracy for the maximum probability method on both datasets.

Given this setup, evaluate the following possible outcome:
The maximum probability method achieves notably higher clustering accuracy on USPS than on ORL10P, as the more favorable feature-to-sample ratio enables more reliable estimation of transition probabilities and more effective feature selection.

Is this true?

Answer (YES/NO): NO